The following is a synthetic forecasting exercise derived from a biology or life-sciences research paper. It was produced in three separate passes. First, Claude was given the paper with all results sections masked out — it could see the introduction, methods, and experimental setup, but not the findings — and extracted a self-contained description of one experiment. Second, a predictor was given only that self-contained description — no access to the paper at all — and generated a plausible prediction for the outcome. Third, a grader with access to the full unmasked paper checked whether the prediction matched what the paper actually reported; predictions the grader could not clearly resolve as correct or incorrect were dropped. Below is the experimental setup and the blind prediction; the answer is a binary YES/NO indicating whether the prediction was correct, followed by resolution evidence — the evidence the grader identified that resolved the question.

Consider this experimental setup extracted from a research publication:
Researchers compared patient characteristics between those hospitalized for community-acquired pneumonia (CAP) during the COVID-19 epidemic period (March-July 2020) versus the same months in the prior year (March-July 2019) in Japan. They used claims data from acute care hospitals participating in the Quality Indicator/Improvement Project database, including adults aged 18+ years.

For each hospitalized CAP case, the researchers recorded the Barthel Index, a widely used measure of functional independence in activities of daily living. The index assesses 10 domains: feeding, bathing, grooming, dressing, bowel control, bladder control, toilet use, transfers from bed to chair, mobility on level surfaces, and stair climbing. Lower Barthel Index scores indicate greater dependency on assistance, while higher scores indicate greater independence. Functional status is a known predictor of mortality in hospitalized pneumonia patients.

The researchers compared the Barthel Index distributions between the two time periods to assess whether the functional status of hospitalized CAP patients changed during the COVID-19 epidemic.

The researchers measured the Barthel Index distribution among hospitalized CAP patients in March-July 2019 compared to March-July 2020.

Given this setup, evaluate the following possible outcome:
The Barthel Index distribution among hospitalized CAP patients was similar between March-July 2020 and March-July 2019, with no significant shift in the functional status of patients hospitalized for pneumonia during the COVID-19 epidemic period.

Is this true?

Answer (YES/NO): NO